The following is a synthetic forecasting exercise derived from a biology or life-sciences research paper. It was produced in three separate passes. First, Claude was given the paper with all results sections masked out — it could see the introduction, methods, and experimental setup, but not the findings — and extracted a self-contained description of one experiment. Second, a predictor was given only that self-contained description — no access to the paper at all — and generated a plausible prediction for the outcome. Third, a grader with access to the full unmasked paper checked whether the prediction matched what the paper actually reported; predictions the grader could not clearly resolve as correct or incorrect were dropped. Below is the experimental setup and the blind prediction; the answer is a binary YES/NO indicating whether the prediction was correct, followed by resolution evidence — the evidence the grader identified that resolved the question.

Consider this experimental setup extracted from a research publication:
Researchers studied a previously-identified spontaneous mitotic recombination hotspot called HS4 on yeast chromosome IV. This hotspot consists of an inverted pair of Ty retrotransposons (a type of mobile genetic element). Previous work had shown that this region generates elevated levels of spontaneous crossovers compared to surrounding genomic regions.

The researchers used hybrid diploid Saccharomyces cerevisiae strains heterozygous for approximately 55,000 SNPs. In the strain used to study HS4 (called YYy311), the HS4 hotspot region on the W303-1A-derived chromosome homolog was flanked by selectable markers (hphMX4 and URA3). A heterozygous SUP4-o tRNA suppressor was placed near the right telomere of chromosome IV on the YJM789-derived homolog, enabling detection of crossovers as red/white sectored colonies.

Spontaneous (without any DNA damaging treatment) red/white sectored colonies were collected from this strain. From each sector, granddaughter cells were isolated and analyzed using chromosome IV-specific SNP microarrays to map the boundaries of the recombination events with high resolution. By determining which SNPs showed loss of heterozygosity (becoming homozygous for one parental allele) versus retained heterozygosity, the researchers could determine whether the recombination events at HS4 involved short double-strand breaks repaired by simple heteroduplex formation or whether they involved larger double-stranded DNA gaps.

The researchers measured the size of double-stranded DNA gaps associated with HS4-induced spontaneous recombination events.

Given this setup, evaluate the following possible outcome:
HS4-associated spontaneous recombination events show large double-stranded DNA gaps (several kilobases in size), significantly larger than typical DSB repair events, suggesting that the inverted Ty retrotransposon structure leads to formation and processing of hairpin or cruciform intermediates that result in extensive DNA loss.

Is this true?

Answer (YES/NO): YES